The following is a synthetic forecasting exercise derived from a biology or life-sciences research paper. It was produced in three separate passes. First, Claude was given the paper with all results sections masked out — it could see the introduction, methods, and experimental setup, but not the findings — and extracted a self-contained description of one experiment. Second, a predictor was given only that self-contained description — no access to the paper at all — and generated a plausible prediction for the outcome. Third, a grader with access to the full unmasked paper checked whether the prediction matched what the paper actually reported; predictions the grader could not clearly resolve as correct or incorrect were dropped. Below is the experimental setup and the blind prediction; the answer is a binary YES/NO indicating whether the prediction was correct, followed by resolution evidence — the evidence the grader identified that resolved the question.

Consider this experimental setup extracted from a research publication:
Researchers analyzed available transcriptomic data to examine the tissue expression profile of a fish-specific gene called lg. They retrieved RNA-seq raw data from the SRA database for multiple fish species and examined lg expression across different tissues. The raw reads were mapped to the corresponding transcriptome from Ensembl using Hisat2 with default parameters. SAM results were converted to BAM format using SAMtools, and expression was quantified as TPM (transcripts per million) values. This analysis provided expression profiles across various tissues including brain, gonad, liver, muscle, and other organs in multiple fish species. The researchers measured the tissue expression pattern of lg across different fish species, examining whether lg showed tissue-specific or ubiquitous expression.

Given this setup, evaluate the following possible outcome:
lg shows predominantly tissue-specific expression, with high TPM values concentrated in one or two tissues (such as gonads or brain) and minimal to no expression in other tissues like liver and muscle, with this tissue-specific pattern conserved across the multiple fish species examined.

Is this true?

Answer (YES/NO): NO